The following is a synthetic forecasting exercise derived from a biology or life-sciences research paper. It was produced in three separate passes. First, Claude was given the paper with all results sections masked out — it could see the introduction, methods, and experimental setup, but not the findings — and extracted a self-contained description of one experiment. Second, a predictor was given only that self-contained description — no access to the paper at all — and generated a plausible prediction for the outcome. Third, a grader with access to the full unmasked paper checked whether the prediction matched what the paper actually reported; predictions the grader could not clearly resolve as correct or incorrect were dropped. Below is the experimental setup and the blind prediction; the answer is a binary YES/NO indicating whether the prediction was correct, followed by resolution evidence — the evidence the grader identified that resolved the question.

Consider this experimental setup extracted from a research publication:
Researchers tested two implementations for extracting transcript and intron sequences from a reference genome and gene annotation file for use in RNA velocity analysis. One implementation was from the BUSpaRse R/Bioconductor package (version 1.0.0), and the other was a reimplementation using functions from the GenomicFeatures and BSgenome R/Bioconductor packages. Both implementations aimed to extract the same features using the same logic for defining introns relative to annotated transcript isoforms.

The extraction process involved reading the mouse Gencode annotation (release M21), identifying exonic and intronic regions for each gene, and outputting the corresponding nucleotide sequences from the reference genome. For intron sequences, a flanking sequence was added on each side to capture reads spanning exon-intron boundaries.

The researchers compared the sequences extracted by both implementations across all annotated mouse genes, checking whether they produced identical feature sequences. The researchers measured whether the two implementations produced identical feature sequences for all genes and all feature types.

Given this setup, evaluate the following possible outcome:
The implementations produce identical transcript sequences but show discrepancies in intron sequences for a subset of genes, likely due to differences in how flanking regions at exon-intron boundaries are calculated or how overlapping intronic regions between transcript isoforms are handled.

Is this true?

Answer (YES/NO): NO